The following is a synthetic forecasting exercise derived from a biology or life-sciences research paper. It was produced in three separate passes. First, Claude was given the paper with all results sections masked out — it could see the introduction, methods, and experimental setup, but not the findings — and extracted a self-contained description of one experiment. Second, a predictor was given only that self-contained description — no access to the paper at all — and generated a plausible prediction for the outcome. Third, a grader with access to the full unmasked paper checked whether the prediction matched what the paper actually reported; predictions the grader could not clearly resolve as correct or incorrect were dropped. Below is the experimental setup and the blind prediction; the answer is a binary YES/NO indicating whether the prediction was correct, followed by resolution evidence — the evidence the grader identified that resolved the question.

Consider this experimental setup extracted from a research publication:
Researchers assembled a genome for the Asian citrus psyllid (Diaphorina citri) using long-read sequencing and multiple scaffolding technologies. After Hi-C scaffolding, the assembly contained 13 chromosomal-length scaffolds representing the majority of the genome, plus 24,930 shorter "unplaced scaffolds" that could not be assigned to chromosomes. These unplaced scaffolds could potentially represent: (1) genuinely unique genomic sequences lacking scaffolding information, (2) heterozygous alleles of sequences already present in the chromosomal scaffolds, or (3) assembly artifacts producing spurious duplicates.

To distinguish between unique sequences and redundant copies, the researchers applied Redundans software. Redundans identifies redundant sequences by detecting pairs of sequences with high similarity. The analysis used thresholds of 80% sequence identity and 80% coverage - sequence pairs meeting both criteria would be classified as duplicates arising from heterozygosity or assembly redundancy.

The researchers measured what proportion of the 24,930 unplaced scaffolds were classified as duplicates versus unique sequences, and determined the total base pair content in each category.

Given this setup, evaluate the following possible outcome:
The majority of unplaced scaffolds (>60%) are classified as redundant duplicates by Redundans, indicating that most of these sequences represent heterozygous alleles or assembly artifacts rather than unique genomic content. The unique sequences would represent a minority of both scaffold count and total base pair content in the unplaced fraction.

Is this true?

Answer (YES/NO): YES